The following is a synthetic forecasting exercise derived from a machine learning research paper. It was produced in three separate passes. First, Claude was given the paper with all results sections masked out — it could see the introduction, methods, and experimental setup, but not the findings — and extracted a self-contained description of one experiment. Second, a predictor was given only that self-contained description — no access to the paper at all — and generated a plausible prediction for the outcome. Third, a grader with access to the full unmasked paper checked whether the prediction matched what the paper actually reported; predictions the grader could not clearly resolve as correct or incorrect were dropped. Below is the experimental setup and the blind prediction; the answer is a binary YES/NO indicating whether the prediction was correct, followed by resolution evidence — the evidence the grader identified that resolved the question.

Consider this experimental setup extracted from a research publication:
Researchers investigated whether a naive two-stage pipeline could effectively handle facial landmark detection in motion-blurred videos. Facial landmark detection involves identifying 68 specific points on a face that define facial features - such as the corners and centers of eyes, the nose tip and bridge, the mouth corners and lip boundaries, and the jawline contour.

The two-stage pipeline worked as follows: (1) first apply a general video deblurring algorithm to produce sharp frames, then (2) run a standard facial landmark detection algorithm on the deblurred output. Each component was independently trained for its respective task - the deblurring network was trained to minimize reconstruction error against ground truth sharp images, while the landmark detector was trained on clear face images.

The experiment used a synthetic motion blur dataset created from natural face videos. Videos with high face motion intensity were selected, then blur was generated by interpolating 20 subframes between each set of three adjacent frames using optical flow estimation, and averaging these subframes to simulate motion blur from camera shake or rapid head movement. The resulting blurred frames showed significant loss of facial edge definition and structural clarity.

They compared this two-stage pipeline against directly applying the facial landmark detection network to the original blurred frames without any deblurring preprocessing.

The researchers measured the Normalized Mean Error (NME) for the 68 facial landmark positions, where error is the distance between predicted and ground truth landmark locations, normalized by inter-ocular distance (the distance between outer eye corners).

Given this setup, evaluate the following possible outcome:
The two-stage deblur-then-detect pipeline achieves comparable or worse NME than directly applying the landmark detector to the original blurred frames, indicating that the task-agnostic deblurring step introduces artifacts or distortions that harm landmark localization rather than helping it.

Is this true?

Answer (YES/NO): NO